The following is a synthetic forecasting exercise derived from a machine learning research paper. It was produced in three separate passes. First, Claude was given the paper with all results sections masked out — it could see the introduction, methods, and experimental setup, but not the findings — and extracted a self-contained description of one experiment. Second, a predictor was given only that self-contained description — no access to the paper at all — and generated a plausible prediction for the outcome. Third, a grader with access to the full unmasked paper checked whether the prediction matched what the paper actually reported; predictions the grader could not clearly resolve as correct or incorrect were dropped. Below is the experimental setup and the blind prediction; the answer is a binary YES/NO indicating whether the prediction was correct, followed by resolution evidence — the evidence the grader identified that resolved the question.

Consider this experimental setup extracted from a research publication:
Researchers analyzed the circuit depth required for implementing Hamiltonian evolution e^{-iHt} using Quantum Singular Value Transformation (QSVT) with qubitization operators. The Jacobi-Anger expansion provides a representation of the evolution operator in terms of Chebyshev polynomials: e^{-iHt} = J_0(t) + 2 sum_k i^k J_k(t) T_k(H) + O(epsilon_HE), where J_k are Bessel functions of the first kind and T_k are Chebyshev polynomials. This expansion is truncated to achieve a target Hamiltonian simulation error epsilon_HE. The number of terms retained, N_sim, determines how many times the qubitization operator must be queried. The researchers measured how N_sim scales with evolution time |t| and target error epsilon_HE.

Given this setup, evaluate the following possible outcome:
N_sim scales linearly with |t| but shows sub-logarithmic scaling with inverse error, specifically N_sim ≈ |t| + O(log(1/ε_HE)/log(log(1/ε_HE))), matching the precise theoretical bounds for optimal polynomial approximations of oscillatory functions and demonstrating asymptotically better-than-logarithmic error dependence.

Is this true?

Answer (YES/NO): NO